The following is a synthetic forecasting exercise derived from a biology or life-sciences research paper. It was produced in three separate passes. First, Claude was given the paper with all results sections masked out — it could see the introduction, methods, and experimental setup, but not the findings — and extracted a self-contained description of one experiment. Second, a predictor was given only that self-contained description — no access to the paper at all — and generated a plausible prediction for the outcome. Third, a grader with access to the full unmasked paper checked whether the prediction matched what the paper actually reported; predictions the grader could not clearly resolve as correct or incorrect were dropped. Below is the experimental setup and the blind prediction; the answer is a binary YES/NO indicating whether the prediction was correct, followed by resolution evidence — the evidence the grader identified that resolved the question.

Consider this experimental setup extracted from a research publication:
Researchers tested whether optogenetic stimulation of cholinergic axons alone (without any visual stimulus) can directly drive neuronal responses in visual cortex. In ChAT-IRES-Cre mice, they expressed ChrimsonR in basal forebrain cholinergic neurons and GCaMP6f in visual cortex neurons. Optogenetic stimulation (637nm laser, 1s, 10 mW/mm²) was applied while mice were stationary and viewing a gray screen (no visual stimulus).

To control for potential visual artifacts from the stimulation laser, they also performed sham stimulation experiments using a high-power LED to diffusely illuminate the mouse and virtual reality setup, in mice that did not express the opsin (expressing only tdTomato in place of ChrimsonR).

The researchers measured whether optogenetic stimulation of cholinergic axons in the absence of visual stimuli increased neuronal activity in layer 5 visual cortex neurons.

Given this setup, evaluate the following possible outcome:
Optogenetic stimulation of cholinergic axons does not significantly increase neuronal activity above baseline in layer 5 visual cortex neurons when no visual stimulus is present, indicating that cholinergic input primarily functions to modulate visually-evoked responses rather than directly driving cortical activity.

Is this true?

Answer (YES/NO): YES